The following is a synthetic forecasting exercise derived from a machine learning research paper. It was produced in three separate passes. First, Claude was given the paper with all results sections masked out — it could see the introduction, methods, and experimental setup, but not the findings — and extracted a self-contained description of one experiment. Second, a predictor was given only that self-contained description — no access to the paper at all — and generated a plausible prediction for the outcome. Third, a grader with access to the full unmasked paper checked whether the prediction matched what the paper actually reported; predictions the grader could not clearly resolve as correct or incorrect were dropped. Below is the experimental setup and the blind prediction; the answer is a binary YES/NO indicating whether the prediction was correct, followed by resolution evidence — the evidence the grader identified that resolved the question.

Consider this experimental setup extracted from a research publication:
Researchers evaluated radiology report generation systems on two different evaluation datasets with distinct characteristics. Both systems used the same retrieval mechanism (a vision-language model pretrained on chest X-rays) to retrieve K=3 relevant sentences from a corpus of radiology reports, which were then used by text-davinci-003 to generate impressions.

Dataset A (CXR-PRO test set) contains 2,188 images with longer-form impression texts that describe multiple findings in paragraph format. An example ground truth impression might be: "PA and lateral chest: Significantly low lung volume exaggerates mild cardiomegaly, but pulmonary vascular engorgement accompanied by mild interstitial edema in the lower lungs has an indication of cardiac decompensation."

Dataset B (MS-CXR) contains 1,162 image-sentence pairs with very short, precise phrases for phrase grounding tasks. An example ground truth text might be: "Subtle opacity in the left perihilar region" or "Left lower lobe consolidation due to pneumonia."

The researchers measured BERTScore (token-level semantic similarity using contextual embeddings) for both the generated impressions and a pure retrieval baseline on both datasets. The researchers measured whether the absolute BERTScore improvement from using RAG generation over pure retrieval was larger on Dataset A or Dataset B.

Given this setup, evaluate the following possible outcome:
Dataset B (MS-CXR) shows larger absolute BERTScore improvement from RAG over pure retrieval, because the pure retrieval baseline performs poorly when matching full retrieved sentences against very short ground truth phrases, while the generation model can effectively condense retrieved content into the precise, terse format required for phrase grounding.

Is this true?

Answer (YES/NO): YES